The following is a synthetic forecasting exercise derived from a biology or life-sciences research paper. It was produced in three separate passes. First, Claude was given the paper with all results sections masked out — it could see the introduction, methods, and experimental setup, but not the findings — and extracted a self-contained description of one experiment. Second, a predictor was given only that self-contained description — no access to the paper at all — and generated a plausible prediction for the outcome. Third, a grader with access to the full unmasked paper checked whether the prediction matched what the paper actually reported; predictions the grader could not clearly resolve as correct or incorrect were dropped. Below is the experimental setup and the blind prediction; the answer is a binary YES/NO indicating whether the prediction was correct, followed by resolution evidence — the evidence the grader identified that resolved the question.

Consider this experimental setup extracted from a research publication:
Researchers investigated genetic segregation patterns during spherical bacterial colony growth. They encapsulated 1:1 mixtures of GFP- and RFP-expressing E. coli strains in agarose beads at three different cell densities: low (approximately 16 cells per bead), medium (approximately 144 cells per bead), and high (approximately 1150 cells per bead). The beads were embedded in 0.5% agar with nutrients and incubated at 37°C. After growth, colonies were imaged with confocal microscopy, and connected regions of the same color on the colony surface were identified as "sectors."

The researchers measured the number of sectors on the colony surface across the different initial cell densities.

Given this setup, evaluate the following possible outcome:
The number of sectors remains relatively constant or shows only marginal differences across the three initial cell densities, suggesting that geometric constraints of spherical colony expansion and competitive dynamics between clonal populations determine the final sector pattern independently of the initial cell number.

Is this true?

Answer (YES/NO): NO